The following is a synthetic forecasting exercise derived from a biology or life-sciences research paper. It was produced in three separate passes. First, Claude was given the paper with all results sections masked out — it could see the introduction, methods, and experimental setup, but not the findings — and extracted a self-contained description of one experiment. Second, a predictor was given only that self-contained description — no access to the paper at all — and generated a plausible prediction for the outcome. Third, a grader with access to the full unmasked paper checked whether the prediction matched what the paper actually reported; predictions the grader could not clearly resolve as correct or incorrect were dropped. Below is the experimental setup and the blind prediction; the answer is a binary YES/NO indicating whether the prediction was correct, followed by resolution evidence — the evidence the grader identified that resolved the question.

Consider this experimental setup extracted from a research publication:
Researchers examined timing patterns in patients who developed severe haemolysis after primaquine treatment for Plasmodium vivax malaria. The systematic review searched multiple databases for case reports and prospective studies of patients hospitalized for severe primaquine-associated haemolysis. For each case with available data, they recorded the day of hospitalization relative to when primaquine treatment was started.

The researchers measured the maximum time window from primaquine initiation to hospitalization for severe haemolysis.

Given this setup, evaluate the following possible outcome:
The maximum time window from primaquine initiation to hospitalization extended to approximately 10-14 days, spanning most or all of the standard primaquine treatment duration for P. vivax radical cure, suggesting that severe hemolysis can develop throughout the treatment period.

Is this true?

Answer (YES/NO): NO